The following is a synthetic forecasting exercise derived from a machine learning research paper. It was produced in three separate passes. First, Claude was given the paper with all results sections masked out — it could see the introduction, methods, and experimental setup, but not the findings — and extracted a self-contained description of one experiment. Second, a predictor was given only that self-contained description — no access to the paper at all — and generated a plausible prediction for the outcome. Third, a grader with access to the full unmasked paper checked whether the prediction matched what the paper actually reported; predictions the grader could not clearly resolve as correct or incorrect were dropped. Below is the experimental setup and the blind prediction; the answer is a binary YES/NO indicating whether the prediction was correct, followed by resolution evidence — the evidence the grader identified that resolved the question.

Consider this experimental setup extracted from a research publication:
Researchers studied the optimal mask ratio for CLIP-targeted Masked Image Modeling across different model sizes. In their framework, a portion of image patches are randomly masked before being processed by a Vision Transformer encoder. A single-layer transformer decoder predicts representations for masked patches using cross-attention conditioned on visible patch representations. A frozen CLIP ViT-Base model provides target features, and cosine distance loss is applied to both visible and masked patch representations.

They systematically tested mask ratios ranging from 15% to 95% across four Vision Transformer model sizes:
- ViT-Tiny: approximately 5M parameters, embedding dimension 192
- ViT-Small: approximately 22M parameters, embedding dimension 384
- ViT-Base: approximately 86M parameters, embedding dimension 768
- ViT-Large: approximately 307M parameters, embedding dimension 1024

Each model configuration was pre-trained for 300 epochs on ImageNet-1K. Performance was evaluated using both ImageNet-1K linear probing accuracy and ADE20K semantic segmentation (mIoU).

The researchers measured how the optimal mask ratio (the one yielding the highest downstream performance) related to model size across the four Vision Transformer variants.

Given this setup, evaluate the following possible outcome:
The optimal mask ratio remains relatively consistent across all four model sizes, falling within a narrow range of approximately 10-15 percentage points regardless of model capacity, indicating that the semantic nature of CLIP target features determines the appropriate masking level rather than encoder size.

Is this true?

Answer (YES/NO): NO